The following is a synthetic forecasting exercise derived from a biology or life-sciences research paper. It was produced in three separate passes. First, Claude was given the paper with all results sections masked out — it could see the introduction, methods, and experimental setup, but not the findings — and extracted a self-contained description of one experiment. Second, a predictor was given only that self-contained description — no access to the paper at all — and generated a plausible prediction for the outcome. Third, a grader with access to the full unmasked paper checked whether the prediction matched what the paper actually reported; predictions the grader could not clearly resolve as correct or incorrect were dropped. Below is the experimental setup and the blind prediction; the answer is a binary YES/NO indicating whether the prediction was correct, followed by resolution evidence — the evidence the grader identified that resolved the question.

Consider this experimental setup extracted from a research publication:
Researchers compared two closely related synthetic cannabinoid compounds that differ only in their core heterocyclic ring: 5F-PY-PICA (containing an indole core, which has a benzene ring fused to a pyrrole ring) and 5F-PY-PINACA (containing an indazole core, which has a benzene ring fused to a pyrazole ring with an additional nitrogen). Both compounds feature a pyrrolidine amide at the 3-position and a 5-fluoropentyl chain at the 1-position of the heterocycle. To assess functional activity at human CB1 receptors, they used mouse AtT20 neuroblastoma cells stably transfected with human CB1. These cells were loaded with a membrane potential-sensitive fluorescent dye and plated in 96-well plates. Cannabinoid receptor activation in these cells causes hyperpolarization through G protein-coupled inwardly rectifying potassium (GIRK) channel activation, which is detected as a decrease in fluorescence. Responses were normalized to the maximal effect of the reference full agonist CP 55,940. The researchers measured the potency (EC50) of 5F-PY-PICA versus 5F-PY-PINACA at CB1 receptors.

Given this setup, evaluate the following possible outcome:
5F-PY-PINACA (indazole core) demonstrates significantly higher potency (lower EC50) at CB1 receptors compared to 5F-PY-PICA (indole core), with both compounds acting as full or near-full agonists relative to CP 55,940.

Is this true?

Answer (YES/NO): NO